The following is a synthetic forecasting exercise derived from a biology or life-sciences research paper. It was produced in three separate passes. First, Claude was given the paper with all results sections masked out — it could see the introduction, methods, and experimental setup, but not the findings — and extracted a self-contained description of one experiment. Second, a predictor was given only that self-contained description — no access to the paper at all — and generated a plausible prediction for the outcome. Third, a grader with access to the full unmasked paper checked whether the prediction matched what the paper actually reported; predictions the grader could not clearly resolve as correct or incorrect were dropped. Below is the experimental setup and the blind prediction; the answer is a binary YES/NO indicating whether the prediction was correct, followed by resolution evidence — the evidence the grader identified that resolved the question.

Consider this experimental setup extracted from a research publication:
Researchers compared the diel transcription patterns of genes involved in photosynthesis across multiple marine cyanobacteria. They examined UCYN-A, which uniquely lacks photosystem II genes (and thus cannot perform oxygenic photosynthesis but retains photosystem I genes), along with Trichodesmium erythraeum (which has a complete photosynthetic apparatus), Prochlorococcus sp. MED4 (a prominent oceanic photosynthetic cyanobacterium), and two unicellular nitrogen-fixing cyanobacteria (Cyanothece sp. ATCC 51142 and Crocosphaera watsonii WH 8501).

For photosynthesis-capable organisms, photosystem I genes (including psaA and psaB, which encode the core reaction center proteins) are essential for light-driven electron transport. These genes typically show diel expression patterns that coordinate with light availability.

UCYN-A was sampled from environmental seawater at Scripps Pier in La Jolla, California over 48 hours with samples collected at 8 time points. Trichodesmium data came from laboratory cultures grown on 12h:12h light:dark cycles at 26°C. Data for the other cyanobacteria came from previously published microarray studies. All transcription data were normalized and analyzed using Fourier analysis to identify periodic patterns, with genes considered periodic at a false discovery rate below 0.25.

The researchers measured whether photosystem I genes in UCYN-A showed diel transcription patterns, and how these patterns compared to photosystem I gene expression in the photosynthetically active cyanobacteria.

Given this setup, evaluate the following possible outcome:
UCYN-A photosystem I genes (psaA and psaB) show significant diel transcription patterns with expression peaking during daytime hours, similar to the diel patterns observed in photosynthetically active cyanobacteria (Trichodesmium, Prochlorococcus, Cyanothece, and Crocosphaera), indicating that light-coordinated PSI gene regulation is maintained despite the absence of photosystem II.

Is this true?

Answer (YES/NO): NO